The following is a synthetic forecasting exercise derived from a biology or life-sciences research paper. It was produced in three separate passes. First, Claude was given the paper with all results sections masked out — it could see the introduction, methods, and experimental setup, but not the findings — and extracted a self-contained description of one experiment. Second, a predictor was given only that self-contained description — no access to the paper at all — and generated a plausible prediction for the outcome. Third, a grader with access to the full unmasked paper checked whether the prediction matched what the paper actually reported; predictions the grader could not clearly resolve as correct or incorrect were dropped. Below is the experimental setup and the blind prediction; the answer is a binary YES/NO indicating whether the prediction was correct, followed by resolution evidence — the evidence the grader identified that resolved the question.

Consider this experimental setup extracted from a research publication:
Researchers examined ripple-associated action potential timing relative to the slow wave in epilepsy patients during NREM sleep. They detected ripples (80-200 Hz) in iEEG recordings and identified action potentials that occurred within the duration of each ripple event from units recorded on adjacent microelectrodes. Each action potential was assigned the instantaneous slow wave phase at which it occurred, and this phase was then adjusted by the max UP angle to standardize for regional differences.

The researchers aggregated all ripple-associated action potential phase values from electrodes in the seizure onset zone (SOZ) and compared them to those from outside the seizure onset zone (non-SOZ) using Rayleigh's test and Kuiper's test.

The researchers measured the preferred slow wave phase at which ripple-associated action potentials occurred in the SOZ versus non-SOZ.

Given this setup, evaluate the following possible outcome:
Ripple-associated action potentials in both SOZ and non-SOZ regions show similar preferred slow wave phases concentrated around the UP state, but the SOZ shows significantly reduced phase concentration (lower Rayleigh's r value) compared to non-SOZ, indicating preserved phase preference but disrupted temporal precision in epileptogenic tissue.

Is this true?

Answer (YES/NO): NO